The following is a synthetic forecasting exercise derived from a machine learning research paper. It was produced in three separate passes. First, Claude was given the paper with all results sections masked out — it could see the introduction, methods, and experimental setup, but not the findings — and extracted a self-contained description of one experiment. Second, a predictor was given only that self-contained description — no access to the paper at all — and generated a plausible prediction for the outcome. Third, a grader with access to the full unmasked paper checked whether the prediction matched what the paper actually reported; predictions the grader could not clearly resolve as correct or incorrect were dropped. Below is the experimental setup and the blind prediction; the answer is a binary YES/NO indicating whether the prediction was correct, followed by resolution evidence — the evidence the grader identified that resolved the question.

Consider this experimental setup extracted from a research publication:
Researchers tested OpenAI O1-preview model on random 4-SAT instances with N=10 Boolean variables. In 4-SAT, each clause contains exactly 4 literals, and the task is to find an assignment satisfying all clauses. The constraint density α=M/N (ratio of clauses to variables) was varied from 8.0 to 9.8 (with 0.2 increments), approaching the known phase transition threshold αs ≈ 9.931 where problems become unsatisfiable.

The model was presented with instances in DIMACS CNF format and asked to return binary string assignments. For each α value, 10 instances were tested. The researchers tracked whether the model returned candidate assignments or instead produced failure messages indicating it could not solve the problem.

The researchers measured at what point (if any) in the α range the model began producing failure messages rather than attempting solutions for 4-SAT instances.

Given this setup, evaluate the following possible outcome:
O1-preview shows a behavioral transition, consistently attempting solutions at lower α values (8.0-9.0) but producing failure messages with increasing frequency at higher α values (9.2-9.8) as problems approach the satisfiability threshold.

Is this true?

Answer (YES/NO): NO